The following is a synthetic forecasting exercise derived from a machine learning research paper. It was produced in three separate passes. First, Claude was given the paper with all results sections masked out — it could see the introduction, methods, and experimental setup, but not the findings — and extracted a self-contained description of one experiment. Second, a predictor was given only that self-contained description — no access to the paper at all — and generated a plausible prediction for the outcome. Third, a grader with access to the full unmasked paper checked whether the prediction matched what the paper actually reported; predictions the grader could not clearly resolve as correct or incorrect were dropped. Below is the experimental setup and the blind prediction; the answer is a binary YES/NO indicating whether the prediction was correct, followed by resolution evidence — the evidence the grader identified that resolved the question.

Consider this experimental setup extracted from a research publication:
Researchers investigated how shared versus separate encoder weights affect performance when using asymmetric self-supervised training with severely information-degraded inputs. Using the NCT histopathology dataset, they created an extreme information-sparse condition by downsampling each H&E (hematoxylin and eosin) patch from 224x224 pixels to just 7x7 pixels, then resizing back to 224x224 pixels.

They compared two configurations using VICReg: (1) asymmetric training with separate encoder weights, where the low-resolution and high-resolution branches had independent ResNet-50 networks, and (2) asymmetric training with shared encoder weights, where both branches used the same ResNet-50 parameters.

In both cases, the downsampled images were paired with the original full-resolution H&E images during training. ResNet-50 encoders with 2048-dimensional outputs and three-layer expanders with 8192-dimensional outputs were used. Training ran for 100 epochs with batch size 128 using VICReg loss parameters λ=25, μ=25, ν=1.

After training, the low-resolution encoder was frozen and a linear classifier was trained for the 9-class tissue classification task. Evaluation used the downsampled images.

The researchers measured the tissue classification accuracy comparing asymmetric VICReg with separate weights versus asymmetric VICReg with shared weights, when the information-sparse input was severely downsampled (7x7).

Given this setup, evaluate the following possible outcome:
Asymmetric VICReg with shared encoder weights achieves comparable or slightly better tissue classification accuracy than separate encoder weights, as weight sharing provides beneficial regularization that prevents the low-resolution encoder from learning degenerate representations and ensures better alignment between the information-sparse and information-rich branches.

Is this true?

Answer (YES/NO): NO